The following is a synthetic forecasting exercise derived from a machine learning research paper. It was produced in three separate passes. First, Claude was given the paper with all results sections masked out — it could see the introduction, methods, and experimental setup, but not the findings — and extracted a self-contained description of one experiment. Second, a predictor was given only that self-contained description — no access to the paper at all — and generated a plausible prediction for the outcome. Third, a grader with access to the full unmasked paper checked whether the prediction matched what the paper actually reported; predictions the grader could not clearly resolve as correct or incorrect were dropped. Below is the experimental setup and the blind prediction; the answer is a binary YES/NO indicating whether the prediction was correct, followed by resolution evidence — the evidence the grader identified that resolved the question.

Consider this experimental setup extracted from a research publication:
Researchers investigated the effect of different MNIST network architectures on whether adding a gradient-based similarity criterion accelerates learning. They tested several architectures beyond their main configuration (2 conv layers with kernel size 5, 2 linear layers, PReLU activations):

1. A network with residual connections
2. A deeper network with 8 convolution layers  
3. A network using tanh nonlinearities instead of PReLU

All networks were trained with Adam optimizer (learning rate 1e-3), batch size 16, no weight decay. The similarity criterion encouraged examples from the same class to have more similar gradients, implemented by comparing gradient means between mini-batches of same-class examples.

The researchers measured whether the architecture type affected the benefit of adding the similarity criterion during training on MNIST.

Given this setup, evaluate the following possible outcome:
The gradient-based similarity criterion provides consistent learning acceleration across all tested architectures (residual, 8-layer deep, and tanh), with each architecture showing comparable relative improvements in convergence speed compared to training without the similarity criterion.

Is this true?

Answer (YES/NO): YES